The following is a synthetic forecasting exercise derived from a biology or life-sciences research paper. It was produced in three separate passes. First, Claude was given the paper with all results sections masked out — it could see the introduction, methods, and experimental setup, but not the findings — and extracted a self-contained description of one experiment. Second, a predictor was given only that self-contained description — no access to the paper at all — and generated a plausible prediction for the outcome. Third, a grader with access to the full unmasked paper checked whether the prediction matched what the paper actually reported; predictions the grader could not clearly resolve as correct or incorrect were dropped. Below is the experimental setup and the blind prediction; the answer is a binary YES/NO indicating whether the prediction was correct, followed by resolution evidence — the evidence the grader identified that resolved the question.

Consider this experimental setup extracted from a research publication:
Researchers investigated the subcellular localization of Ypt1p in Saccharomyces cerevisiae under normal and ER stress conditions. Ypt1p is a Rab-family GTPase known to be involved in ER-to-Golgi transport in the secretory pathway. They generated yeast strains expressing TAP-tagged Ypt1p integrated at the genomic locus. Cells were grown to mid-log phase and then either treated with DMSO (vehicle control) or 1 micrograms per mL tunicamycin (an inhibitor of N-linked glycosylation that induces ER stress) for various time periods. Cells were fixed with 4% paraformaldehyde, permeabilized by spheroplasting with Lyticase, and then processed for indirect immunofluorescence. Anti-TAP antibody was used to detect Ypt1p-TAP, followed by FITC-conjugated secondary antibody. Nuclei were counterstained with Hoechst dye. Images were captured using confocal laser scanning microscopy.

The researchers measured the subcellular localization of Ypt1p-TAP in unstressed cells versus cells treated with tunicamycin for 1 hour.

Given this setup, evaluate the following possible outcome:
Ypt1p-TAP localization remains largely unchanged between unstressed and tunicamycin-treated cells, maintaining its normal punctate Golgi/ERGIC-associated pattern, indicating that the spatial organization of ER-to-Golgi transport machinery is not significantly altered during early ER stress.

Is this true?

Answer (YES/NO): NO